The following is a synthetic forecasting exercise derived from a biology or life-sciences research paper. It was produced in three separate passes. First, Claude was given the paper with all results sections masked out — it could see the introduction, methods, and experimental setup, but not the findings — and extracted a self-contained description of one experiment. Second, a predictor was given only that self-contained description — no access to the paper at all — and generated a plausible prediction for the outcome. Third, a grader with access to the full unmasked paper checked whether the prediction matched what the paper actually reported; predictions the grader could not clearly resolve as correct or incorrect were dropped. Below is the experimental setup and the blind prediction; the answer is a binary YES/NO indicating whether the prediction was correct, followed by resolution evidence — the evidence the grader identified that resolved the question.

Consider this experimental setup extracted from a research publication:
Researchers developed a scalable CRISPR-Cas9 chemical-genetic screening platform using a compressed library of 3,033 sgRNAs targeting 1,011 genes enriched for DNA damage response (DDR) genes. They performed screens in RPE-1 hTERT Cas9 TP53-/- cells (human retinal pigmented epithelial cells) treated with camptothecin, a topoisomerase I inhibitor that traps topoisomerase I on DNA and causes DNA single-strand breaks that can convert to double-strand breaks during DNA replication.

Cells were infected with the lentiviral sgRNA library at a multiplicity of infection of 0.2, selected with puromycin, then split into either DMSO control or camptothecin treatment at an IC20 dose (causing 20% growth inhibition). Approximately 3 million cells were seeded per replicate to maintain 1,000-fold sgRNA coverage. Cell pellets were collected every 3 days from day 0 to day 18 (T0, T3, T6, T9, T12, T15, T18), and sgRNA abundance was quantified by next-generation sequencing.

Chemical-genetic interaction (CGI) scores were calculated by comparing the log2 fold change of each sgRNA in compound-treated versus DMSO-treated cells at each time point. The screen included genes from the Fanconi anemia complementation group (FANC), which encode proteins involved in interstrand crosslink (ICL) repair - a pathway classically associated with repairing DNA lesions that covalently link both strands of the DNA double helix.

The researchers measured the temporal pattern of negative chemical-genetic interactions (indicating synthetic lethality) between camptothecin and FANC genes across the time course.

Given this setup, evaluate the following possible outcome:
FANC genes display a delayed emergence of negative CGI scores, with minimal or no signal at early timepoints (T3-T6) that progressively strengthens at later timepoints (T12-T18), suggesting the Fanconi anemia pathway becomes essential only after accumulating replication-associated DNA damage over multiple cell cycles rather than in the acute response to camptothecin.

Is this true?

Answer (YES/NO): NO